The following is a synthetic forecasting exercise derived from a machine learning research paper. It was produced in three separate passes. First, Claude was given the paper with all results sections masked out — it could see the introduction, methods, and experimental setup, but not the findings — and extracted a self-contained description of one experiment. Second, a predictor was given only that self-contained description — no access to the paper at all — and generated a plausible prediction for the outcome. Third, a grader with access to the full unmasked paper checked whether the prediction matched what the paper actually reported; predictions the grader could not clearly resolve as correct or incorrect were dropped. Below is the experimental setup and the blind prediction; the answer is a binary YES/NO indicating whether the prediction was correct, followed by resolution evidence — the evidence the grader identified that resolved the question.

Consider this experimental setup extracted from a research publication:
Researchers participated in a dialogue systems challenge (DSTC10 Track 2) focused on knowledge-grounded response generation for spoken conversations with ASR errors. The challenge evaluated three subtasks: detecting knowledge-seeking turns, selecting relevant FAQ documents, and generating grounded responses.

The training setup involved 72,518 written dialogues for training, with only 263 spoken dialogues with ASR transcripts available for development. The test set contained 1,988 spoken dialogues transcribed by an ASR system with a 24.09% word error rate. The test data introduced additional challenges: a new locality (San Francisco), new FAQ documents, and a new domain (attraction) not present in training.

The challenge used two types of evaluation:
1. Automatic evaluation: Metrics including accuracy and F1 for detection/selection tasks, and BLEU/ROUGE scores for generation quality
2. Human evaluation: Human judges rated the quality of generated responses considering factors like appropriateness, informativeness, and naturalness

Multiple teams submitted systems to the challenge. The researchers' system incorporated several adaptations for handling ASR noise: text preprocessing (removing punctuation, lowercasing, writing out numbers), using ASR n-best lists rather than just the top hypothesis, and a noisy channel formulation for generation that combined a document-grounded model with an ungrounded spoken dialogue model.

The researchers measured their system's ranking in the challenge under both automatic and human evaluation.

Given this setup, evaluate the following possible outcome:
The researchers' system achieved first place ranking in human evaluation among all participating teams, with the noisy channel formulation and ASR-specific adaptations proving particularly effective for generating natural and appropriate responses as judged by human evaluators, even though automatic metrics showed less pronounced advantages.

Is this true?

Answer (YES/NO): NO